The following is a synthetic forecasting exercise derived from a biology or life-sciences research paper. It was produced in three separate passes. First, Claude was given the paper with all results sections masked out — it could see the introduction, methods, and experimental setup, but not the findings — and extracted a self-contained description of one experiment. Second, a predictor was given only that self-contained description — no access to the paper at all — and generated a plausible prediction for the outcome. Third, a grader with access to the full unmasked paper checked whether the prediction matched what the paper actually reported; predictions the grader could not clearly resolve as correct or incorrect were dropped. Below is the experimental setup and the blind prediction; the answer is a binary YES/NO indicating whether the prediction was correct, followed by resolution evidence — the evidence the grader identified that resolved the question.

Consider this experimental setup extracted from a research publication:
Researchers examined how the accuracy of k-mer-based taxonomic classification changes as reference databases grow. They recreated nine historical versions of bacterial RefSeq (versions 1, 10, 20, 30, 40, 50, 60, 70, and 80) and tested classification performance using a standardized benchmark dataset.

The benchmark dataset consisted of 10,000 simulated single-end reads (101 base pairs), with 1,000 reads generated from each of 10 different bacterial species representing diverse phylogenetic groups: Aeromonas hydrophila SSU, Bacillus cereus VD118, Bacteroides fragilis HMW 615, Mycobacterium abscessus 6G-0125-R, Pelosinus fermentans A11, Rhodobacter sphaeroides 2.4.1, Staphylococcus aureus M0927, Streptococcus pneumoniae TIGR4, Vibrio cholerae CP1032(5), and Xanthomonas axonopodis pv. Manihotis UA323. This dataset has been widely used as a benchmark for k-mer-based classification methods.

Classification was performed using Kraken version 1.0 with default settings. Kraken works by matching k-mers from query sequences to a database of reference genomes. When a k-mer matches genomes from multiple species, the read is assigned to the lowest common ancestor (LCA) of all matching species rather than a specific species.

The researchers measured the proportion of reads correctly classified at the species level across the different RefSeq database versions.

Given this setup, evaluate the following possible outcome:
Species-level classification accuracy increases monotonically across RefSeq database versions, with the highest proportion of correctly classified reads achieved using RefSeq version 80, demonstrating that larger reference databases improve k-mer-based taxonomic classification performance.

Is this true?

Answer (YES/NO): NO